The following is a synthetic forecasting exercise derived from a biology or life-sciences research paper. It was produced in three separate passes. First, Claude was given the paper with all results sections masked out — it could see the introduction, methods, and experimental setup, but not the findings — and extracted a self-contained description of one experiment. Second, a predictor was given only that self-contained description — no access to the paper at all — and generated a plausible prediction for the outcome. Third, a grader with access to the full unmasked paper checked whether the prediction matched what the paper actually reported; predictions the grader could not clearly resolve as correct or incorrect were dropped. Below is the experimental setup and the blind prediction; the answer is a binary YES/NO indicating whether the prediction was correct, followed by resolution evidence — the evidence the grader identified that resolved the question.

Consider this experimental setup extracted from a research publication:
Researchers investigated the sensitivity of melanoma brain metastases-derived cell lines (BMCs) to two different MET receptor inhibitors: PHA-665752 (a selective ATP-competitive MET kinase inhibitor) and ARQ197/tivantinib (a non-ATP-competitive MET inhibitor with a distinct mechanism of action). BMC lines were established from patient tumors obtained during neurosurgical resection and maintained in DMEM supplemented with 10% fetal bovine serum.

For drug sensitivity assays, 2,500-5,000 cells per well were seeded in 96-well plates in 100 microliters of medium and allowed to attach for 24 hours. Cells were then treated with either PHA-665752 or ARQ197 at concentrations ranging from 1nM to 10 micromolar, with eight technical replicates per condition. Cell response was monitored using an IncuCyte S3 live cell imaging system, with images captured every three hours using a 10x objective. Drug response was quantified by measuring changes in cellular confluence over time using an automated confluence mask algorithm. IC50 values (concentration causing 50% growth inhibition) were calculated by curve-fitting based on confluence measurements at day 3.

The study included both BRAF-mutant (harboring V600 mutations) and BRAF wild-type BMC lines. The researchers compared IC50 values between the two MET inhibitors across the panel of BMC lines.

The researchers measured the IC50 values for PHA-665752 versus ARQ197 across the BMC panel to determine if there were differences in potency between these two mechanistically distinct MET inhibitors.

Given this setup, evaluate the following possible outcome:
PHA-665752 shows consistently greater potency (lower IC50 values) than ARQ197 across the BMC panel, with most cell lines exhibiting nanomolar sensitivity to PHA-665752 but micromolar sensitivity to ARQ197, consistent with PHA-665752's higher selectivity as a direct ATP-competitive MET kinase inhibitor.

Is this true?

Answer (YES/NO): NO